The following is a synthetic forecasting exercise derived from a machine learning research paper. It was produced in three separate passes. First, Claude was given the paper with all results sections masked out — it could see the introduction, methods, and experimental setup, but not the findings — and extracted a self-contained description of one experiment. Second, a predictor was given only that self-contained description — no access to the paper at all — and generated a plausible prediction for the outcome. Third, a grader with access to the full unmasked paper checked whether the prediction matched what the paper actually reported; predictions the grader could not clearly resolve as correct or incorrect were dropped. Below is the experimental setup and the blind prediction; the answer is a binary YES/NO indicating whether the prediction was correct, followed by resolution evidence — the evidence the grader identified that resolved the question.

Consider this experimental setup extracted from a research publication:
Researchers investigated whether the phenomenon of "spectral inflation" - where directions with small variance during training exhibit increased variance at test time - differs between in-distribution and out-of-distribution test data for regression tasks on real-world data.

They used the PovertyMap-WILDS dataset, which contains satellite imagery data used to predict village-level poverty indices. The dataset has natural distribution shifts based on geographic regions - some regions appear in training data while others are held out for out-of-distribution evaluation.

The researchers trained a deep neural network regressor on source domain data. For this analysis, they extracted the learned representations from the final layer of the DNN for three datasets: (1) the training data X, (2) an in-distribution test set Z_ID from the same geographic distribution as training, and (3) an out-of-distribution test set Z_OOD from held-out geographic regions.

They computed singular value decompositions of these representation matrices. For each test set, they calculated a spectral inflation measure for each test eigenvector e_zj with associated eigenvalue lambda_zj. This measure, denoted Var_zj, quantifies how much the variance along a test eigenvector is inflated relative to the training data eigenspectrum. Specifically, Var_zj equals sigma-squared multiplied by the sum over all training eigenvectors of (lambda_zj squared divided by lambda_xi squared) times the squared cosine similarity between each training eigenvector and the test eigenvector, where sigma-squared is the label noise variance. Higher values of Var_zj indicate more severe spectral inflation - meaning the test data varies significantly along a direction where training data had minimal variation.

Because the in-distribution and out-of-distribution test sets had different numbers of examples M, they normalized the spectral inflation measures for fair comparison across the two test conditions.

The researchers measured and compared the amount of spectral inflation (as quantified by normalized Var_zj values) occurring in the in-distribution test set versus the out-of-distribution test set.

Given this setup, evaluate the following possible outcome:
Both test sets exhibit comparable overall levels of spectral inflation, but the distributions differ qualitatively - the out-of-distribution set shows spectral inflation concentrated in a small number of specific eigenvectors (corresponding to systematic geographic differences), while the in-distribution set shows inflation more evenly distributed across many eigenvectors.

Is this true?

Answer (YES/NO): NO